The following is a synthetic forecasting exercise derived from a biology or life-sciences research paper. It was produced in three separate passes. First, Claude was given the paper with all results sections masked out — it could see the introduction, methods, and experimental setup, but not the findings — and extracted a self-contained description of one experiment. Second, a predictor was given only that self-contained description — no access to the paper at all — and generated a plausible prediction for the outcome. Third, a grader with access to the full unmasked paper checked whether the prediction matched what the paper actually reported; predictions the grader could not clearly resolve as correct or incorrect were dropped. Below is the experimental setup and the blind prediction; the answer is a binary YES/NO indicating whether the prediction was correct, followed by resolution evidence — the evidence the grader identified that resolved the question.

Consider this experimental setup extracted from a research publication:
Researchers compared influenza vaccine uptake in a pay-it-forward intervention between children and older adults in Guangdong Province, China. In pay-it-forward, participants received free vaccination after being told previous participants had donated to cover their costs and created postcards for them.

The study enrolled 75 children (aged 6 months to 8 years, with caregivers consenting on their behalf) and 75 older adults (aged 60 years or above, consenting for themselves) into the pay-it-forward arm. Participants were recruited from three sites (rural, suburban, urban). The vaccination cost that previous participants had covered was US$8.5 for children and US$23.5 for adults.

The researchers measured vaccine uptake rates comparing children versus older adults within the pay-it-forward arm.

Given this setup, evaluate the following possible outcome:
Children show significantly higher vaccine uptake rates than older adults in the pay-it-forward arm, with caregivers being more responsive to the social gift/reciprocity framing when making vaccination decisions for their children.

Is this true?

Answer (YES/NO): YES